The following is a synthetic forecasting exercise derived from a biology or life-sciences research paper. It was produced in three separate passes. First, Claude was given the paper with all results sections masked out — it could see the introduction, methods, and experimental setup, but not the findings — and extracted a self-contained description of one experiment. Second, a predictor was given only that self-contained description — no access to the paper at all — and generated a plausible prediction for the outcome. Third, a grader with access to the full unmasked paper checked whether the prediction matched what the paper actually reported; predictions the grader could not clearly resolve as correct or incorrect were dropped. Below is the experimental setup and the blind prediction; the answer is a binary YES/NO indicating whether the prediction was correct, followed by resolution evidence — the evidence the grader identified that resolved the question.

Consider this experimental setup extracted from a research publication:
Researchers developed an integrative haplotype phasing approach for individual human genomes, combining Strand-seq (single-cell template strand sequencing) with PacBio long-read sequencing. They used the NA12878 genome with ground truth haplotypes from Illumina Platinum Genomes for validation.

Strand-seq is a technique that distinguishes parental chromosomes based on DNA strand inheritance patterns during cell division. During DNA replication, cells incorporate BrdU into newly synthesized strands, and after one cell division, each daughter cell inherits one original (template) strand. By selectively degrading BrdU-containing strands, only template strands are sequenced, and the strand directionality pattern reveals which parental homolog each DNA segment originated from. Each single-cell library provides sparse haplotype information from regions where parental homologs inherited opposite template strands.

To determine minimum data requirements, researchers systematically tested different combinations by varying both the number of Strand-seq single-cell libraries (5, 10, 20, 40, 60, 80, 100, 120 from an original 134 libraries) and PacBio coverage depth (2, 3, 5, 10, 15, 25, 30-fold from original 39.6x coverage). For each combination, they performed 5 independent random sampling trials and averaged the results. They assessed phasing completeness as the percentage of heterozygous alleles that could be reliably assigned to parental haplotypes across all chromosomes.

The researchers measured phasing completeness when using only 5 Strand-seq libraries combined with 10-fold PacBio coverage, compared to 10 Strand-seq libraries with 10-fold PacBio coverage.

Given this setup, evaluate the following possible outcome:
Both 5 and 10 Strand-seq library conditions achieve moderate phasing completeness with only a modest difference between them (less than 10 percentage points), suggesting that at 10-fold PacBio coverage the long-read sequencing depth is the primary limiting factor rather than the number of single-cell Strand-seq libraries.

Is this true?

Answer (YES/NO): NO